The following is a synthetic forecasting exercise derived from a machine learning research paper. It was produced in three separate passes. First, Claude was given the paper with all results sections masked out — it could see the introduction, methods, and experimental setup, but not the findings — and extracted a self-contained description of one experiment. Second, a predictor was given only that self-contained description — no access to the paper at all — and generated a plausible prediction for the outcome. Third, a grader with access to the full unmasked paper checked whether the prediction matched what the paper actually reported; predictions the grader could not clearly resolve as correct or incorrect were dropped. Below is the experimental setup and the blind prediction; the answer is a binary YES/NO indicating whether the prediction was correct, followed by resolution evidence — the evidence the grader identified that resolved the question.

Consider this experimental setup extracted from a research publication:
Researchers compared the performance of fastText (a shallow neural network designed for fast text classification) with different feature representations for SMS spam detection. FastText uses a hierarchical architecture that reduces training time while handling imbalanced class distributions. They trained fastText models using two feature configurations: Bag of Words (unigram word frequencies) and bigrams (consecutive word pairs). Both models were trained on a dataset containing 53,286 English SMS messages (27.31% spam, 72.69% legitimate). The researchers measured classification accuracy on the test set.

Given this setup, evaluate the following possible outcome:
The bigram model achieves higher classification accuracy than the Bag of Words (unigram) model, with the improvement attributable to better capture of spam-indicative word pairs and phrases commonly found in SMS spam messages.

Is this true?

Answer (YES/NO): NO